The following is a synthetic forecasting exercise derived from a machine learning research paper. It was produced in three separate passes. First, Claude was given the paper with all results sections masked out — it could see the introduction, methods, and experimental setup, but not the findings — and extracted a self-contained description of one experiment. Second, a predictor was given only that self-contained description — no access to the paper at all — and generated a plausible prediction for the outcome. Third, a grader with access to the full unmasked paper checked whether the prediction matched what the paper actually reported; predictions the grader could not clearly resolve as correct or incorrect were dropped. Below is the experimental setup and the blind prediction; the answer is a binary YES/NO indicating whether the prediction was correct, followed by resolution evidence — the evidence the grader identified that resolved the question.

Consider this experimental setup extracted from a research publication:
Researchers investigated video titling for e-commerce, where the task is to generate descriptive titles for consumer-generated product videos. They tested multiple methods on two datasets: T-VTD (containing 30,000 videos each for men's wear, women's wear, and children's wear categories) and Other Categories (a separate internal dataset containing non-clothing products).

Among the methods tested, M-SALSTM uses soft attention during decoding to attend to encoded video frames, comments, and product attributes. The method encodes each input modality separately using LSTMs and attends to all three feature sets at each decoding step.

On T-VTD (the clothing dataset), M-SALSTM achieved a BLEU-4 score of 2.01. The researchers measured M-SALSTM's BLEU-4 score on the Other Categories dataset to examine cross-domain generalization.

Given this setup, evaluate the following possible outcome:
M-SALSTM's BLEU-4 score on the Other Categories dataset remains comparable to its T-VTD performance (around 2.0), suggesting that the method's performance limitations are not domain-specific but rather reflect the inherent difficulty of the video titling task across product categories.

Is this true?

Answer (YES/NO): NO